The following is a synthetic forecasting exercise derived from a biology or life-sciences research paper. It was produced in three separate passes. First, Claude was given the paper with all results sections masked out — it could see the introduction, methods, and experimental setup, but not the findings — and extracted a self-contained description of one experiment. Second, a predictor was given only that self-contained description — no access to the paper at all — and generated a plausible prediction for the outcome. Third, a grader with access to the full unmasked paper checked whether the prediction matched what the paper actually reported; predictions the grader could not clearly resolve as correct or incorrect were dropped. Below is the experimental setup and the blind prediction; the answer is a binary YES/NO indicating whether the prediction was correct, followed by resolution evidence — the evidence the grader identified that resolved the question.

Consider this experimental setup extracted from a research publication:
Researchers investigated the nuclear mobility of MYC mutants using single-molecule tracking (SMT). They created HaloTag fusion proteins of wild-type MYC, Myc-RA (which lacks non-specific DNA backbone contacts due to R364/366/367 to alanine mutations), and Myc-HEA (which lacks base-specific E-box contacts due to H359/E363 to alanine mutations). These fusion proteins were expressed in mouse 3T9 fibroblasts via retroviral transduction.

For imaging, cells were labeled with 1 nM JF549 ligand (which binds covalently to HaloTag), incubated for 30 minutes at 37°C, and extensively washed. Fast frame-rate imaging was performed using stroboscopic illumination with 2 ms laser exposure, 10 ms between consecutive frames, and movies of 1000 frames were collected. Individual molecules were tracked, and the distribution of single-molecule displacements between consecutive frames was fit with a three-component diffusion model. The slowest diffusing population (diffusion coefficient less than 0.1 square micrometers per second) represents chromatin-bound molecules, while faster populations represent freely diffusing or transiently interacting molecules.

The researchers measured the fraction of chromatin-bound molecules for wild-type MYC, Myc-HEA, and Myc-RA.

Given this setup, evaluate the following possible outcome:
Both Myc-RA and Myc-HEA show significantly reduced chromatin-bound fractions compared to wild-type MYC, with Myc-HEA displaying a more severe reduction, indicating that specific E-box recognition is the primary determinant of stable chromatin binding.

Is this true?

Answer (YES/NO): NO